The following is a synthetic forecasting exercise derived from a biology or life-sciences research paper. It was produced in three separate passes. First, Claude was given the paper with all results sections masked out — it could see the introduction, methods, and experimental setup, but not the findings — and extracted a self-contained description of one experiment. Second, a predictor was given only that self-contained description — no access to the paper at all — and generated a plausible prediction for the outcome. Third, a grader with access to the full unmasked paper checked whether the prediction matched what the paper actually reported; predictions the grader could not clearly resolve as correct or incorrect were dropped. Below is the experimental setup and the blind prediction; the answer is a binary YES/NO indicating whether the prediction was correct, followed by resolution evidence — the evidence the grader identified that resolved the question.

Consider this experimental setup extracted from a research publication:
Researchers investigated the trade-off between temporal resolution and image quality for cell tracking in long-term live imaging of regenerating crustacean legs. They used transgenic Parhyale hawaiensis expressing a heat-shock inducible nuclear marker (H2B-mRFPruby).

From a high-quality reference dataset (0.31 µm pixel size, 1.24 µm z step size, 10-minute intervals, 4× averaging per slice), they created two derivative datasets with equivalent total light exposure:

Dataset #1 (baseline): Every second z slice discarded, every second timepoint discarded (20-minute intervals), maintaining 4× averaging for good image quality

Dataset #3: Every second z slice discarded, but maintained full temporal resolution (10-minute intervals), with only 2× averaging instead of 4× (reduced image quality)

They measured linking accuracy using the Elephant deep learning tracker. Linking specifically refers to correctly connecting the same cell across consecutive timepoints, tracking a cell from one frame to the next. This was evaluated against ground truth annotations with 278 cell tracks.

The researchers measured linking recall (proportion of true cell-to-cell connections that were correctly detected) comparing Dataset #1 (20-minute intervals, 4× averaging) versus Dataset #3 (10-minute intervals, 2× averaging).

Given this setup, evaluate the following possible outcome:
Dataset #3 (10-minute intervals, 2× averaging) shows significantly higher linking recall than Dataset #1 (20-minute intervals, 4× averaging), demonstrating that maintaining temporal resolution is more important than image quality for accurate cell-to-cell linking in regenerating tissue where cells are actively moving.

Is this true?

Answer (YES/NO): YES